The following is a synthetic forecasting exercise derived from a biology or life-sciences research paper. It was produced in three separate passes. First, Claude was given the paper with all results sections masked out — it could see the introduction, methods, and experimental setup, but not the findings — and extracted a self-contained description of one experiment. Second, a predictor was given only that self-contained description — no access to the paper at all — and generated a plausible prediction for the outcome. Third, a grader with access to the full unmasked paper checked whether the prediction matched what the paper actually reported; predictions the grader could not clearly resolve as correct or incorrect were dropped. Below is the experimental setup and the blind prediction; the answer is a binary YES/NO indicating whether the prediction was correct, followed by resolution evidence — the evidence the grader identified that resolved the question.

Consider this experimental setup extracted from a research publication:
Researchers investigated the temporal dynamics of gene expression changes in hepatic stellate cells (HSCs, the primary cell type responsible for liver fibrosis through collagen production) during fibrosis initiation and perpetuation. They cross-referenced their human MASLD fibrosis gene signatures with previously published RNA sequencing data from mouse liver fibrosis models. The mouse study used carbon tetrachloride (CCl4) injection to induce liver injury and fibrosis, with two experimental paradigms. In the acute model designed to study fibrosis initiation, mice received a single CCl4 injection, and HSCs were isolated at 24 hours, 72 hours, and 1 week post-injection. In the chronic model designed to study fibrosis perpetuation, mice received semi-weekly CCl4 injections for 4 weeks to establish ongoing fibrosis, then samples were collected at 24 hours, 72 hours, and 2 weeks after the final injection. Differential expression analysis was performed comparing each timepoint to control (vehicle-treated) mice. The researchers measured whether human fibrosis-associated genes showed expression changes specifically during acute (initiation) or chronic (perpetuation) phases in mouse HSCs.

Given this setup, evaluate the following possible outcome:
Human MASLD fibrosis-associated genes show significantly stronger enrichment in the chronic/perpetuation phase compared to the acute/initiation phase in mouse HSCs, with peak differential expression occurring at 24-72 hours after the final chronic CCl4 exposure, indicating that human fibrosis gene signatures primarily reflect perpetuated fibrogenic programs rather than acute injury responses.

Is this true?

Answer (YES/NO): NO